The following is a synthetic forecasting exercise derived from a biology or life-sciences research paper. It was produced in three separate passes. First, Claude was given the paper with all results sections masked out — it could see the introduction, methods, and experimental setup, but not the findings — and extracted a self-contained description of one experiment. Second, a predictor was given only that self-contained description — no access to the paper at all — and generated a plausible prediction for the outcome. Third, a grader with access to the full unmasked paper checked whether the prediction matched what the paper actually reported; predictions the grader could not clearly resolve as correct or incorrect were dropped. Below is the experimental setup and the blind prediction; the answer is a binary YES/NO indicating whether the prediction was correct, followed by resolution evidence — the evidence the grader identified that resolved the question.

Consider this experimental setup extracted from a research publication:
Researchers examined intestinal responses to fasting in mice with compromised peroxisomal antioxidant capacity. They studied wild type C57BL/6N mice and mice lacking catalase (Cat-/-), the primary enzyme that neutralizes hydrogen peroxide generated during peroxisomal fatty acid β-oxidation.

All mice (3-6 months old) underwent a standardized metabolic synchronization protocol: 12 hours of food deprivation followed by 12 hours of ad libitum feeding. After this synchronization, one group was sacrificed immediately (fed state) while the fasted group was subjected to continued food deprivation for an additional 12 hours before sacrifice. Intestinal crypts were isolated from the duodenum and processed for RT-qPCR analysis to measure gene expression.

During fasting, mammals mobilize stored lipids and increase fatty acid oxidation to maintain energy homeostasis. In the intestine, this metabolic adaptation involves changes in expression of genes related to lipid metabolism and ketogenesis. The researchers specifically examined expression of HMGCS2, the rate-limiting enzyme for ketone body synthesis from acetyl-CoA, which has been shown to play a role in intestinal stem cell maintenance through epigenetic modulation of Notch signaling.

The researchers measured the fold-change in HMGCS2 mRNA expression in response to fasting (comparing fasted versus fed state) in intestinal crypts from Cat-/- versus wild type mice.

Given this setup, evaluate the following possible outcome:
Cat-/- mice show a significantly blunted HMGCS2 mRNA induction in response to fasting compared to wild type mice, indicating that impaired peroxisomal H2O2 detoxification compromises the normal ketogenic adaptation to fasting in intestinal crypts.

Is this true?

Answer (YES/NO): NO